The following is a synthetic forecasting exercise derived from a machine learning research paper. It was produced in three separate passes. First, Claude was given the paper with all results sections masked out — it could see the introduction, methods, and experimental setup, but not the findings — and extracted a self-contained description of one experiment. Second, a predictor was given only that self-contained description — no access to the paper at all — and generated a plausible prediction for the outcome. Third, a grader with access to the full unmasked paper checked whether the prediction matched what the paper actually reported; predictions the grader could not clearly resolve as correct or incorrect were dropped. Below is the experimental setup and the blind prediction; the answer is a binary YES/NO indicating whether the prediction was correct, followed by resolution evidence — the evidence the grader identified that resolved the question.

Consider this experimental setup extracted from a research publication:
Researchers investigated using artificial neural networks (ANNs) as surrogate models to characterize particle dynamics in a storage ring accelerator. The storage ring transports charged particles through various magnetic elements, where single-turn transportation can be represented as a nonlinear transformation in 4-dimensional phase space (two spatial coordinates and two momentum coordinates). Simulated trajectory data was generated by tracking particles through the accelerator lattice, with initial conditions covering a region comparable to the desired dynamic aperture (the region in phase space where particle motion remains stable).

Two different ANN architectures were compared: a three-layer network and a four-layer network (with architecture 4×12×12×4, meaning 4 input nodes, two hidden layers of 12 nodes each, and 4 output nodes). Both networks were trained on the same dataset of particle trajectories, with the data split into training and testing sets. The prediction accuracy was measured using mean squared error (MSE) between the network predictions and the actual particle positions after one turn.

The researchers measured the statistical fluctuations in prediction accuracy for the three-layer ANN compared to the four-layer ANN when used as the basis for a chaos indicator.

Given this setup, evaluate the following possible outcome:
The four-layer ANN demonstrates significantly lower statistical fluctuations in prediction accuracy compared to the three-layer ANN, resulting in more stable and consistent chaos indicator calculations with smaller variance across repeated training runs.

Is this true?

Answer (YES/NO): YES